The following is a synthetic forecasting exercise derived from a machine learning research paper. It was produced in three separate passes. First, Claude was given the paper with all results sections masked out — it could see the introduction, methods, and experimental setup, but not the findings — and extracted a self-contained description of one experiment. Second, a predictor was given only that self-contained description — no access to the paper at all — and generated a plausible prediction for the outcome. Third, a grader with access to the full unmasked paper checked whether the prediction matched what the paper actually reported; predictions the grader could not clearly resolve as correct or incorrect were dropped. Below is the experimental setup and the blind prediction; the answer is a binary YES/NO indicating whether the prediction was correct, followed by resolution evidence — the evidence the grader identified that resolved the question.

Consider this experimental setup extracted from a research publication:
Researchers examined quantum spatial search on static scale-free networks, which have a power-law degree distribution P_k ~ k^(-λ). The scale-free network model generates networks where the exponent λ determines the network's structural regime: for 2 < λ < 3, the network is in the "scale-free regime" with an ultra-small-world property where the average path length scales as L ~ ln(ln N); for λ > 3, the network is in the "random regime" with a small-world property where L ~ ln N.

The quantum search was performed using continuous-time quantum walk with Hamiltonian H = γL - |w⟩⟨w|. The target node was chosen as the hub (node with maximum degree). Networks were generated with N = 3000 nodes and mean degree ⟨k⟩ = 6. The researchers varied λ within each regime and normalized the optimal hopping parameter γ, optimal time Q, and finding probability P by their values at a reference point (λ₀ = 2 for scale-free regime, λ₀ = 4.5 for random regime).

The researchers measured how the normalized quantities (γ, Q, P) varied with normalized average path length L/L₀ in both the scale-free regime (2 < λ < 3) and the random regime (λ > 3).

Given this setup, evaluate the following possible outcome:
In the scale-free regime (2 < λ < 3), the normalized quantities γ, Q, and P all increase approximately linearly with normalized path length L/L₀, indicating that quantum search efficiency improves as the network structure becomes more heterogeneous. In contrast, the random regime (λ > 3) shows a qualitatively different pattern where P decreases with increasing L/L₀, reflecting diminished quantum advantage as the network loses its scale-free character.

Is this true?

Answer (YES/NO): NO